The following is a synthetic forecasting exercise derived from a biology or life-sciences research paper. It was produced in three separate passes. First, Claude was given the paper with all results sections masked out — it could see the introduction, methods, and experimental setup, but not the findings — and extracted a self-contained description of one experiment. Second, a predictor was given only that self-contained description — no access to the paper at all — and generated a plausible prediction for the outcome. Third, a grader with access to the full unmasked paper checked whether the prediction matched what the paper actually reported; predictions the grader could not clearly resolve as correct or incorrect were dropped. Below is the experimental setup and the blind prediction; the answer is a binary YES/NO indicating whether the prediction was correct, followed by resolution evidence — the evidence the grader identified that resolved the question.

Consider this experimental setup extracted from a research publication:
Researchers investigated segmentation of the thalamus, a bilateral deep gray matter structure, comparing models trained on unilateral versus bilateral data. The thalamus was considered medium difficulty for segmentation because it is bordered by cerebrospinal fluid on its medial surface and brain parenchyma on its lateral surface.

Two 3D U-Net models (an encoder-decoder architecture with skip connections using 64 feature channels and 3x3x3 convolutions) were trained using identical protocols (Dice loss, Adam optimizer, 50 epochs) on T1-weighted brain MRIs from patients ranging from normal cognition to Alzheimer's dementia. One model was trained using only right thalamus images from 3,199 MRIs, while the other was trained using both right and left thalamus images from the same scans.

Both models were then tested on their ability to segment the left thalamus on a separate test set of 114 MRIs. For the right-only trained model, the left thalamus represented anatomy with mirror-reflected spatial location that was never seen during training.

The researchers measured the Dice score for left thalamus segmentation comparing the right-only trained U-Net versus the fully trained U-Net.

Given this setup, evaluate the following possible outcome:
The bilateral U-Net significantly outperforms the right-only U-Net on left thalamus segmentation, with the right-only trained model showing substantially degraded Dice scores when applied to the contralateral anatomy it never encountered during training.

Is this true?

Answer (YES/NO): YES